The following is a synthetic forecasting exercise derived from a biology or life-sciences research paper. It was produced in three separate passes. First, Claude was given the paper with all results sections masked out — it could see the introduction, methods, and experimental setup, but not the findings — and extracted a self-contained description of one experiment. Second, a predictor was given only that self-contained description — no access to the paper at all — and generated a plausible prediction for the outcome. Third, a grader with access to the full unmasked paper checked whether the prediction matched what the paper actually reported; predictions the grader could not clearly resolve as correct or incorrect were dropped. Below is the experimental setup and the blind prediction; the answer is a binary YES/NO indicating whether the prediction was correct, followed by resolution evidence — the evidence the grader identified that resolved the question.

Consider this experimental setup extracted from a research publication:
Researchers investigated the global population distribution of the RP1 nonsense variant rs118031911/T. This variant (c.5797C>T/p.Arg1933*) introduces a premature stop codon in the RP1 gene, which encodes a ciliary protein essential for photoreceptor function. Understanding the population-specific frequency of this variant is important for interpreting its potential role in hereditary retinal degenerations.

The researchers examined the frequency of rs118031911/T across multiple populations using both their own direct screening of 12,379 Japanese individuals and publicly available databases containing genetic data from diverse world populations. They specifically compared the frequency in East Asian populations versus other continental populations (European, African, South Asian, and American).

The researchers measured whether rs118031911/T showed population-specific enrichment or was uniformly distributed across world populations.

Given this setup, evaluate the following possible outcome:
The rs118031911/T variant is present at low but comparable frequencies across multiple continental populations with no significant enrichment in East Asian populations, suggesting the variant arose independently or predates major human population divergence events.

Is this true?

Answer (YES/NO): NO